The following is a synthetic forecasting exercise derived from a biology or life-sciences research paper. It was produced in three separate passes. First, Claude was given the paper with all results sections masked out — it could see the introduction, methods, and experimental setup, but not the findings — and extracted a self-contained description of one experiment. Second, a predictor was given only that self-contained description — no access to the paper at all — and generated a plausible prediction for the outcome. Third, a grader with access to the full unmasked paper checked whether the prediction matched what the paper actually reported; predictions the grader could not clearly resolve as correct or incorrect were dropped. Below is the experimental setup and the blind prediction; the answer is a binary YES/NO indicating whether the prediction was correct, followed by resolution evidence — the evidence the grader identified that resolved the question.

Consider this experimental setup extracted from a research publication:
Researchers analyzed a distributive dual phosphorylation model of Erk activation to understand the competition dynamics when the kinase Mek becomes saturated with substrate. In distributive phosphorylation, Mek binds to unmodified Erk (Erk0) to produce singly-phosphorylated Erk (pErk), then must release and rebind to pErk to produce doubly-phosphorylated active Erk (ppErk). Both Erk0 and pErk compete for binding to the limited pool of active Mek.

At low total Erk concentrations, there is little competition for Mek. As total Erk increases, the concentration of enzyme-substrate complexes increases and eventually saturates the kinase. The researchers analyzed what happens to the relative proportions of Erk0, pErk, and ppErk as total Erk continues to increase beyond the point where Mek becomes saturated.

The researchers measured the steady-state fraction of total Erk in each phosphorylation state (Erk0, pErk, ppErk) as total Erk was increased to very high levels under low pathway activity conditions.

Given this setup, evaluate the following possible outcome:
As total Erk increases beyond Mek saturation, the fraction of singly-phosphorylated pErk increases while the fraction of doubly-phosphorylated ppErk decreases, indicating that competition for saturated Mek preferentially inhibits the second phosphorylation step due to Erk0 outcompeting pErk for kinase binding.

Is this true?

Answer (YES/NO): NO